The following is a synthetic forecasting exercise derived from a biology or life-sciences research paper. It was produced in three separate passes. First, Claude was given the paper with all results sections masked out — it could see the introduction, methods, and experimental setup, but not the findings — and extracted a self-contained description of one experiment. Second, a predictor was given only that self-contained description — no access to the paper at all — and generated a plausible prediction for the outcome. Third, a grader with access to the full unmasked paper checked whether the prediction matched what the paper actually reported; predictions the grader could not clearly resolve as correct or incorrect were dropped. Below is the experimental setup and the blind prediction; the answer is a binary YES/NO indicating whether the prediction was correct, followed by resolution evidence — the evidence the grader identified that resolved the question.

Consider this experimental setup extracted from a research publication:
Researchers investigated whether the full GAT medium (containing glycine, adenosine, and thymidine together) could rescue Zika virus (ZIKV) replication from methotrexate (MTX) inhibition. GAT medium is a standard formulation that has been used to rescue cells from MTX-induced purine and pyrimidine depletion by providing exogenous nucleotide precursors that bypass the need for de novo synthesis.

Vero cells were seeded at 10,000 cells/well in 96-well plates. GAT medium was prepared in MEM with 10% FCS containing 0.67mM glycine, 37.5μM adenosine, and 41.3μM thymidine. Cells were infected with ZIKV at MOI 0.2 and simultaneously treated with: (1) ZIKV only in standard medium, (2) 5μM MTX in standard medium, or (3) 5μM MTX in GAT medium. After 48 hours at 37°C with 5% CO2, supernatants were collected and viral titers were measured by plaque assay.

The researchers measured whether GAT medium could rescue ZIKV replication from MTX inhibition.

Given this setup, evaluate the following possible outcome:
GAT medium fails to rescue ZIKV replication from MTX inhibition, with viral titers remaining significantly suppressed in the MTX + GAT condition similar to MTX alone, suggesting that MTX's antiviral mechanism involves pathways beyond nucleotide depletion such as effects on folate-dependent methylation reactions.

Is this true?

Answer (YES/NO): NO